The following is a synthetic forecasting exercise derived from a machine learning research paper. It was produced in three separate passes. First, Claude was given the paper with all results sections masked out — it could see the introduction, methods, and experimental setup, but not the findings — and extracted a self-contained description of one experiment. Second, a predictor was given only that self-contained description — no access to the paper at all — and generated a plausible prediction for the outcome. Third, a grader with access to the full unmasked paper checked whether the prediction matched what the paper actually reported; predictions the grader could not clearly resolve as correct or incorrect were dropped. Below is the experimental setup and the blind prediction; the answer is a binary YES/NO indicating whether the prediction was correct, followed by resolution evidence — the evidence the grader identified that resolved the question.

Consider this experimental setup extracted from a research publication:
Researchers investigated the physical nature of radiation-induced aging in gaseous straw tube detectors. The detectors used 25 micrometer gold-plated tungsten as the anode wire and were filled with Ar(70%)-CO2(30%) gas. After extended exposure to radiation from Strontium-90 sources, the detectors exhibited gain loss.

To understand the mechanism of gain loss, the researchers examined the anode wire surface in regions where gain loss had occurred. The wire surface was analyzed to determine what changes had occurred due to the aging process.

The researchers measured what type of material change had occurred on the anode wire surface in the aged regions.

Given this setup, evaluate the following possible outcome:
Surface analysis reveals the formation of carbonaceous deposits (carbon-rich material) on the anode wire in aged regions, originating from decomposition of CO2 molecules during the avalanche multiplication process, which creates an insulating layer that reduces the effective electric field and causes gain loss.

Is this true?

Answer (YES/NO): NO